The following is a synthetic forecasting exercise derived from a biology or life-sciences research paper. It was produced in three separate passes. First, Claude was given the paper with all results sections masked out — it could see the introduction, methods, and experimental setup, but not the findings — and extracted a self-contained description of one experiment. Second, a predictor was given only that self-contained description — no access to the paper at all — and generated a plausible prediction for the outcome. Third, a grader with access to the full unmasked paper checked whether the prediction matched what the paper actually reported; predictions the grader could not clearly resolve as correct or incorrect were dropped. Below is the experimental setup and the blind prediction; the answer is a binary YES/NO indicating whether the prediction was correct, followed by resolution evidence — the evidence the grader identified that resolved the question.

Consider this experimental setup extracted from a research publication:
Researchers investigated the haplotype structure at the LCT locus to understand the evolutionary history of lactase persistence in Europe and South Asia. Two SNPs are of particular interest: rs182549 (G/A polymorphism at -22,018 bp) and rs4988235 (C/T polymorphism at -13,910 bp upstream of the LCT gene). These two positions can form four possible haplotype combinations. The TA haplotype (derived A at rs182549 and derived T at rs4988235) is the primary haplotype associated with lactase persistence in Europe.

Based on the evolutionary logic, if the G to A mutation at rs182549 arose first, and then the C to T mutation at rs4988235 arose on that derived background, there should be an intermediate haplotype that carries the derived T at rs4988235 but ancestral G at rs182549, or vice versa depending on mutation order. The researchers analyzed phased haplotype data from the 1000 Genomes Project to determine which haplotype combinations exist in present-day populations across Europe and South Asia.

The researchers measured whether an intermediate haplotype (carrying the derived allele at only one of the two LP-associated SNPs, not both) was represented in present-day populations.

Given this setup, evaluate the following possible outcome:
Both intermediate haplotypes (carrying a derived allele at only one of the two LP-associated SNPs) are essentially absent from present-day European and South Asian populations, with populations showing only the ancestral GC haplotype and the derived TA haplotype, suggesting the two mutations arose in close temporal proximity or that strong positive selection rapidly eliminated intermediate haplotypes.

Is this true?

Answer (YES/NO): NO